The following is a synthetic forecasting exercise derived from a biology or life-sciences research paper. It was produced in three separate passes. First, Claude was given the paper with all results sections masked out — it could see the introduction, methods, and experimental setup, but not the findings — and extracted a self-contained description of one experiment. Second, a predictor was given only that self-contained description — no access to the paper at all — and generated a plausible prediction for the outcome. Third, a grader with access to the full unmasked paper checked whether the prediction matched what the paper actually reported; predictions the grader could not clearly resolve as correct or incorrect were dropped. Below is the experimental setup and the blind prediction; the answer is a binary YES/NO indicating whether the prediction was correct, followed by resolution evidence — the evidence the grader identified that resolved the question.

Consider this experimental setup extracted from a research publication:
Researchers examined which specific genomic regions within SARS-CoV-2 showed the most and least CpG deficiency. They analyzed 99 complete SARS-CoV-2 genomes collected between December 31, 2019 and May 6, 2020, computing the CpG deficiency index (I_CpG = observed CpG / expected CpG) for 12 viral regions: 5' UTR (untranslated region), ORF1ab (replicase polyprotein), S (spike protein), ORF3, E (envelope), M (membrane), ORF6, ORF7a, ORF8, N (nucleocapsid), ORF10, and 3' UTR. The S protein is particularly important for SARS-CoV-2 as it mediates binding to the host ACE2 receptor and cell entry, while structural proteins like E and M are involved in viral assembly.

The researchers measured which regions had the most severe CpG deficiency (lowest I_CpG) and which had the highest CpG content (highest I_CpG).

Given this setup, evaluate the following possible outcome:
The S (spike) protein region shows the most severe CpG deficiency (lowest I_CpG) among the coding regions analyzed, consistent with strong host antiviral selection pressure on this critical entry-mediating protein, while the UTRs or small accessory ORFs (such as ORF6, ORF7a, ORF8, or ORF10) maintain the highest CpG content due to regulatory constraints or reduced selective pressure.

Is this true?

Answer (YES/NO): NO